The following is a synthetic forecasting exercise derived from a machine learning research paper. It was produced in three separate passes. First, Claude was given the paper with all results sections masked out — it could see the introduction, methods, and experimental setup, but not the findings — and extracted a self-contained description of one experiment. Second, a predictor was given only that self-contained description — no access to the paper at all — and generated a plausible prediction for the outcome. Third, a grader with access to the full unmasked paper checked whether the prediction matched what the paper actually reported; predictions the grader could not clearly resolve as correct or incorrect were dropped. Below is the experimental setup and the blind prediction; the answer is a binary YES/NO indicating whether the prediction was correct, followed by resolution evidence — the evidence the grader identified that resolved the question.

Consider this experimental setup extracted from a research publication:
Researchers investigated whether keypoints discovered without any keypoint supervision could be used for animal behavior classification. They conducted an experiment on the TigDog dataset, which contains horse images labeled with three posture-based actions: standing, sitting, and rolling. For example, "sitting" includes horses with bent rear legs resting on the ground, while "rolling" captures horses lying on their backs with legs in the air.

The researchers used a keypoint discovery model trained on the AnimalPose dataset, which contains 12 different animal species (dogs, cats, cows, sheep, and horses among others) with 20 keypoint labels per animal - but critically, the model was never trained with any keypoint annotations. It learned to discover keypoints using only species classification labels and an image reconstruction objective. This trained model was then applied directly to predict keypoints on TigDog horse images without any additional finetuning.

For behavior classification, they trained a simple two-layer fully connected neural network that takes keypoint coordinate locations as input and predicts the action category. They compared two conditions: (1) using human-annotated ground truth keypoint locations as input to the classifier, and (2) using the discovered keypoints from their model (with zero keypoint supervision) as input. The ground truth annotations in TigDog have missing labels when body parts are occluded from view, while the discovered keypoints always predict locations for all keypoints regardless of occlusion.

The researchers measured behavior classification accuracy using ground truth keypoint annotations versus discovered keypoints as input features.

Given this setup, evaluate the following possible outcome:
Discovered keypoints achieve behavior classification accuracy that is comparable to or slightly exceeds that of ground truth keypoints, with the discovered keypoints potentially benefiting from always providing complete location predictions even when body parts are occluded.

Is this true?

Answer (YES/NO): YES